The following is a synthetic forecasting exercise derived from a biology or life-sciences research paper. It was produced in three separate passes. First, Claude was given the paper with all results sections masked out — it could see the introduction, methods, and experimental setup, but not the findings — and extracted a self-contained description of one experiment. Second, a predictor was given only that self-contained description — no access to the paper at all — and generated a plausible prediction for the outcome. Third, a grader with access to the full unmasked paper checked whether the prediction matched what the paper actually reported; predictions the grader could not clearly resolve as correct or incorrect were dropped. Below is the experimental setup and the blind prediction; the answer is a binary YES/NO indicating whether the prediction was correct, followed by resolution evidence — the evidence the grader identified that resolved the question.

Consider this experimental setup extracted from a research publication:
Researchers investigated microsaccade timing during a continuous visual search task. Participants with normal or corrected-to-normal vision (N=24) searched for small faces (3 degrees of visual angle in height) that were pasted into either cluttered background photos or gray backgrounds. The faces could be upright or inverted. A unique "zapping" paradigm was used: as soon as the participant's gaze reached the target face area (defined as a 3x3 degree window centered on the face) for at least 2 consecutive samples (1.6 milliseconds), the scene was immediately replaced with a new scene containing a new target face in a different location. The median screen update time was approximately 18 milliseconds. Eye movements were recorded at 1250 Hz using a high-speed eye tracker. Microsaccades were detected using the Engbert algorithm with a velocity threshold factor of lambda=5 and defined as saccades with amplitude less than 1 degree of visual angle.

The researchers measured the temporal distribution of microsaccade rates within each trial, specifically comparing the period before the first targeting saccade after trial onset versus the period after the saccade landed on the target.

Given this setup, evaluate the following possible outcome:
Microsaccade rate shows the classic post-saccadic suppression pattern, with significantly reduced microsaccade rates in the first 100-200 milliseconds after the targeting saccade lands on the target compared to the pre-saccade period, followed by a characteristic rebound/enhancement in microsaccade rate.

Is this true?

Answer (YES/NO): NO